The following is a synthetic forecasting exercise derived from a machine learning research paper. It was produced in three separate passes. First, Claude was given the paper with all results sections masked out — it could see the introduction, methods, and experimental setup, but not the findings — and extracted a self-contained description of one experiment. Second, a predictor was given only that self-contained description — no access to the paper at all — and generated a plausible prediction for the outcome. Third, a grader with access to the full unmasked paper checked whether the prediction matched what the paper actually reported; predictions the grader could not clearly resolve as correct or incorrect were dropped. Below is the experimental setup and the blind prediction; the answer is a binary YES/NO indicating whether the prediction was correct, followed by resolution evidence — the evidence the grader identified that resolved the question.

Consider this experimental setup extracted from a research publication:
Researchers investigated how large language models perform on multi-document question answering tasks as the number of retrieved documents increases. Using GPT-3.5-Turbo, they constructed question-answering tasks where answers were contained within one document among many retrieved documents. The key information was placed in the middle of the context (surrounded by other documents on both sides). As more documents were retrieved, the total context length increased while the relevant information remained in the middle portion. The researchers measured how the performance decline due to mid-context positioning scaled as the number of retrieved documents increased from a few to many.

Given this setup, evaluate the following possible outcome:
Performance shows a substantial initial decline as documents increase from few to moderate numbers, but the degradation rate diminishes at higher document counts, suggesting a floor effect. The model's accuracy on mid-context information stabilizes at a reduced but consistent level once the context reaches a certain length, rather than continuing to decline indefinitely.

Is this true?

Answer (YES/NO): NO